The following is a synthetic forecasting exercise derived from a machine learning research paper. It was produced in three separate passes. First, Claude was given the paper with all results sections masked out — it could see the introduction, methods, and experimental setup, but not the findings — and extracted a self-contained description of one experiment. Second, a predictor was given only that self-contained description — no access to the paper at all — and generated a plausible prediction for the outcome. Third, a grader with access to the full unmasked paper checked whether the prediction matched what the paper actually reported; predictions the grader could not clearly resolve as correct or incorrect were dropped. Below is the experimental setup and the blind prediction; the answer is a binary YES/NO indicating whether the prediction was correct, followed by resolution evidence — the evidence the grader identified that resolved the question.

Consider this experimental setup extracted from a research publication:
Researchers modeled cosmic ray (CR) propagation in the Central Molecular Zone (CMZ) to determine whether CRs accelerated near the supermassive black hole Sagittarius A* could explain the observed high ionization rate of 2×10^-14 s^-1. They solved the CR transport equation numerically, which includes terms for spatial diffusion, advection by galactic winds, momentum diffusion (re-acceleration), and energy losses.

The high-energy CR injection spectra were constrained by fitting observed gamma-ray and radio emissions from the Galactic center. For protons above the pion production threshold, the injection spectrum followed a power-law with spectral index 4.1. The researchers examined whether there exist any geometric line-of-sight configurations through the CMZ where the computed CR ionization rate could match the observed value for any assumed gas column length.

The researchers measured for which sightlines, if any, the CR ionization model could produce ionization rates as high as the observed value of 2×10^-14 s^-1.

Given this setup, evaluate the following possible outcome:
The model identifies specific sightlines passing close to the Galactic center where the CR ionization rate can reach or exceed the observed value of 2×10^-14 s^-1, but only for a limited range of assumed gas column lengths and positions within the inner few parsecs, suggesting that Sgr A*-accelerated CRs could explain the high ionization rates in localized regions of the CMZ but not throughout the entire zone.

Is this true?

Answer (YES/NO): NO